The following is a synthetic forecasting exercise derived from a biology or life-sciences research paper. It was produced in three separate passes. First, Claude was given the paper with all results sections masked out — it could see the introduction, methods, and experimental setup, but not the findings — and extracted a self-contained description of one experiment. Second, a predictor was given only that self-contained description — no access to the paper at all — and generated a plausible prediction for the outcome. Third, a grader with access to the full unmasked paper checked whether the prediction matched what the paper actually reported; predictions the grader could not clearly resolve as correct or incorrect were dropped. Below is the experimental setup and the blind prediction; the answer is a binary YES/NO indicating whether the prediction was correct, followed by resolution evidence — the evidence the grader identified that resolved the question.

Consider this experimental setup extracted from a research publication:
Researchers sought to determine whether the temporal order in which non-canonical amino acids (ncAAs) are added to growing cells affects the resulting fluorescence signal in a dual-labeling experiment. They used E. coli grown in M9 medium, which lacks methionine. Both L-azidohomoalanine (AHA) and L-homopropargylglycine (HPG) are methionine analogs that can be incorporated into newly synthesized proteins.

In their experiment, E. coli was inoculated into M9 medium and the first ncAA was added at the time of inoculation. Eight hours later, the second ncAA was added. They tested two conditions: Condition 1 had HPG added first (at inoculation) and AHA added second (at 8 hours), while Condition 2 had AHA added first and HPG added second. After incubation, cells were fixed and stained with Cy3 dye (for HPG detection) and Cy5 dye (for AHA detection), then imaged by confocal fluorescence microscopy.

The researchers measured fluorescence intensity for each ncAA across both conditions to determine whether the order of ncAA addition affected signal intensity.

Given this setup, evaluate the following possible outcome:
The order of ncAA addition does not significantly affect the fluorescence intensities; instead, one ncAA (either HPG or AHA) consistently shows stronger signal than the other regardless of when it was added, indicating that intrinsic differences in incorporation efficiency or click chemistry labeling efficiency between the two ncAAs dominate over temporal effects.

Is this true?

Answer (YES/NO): NO